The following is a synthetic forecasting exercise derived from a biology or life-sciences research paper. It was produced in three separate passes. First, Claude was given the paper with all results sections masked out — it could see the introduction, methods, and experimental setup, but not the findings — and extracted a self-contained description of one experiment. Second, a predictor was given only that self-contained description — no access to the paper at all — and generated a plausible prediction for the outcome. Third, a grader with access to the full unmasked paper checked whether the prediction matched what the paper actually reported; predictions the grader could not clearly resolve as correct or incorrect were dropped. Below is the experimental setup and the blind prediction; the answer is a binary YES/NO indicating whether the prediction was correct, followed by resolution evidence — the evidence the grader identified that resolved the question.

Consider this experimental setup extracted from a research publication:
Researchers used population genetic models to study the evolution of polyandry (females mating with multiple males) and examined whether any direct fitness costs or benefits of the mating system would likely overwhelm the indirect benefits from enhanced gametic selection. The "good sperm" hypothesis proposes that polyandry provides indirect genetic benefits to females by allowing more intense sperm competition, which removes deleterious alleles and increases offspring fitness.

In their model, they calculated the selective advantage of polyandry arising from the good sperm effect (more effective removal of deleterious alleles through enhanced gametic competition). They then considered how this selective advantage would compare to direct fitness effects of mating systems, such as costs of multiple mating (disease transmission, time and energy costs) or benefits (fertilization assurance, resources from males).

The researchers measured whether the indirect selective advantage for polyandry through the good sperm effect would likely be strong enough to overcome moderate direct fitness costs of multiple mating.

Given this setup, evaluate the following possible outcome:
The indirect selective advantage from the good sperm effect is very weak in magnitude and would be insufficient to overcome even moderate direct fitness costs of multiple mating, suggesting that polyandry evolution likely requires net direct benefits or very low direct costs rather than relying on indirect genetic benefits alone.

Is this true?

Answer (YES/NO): YES